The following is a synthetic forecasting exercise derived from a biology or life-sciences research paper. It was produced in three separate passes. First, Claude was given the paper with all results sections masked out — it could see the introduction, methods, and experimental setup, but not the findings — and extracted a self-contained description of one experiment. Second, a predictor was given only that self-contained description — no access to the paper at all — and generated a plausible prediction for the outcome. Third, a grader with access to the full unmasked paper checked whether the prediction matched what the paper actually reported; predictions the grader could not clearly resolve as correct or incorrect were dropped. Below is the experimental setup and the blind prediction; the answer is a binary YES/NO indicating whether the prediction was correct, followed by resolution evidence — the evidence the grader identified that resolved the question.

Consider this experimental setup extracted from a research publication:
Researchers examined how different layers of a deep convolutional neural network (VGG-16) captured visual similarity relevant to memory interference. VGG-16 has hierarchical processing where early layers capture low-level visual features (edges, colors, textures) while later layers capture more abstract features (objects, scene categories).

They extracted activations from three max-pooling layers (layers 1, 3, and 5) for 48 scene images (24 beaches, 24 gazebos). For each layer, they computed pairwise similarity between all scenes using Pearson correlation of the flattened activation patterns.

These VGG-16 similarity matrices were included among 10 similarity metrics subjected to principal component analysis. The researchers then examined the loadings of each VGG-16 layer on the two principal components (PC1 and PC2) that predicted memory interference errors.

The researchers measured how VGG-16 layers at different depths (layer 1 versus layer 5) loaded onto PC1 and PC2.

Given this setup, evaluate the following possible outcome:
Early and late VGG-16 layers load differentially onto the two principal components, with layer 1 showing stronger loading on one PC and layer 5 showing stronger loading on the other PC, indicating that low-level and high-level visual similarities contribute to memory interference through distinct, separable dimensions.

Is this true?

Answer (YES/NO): NO